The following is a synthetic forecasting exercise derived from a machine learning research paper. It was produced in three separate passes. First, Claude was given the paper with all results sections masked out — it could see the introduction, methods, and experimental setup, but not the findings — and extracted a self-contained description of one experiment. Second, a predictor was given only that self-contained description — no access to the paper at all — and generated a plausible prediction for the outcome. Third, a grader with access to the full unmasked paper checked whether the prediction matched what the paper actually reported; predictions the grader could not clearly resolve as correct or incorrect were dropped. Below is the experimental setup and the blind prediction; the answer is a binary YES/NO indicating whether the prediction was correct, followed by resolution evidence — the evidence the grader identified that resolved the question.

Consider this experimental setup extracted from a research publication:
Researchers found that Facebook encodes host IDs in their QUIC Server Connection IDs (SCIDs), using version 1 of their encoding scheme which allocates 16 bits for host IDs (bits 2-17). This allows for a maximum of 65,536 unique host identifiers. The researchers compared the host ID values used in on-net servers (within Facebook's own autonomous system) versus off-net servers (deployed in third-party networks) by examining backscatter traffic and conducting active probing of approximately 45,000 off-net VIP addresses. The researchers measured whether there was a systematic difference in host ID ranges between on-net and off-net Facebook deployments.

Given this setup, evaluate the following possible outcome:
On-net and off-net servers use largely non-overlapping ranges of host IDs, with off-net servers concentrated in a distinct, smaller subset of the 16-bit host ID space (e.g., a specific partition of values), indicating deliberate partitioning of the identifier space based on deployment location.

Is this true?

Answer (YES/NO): YES